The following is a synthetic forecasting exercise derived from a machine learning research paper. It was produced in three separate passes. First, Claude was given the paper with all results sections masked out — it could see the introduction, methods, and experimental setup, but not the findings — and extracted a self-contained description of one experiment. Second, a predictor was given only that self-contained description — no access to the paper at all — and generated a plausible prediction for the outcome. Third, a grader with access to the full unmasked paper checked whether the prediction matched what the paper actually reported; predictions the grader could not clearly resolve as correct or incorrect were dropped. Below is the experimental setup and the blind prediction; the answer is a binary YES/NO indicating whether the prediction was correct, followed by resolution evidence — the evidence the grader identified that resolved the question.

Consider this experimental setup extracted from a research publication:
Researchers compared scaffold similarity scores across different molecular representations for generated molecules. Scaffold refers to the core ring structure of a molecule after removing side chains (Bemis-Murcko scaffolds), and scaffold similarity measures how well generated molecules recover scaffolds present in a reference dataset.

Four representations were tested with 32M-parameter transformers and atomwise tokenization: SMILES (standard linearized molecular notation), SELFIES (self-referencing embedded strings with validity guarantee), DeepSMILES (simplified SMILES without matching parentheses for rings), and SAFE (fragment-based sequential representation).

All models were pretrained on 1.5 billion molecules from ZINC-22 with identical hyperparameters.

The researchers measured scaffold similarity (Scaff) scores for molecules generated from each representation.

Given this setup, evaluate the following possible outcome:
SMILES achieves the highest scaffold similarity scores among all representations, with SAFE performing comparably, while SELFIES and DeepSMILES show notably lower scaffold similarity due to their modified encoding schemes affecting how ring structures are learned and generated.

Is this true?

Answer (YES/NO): NO